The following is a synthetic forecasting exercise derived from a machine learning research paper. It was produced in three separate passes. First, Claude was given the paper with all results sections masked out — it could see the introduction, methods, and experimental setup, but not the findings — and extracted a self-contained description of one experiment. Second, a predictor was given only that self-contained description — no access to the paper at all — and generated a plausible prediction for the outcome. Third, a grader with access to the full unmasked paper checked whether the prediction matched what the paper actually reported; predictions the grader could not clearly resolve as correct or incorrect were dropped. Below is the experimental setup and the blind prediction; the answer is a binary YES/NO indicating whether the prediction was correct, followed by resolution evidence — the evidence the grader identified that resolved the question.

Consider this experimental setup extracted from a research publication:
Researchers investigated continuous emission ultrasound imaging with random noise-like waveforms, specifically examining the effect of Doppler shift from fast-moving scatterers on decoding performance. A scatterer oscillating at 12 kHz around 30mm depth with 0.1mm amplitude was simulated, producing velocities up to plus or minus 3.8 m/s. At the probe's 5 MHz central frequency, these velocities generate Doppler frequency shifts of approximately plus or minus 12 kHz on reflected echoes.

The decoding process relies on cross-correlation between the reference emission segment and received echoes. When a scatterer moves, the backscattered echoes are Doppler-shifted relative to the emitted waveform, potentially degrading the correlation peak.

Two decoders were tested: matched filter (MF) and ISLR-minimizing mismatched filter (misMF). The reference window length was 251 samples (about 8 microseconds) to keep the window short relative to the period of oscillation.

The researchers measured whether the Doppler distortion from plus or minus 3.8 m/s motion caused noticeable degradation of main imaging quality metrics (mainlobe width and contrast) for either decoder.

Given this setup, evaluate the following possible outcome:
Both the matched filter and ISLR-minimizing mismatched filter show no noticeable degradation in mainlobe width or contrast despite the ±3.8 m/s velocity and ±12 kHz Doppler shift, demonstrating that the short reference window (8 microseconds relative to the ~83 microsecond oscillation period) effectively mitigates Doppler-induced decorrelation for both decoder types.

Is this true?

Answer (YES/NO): YES